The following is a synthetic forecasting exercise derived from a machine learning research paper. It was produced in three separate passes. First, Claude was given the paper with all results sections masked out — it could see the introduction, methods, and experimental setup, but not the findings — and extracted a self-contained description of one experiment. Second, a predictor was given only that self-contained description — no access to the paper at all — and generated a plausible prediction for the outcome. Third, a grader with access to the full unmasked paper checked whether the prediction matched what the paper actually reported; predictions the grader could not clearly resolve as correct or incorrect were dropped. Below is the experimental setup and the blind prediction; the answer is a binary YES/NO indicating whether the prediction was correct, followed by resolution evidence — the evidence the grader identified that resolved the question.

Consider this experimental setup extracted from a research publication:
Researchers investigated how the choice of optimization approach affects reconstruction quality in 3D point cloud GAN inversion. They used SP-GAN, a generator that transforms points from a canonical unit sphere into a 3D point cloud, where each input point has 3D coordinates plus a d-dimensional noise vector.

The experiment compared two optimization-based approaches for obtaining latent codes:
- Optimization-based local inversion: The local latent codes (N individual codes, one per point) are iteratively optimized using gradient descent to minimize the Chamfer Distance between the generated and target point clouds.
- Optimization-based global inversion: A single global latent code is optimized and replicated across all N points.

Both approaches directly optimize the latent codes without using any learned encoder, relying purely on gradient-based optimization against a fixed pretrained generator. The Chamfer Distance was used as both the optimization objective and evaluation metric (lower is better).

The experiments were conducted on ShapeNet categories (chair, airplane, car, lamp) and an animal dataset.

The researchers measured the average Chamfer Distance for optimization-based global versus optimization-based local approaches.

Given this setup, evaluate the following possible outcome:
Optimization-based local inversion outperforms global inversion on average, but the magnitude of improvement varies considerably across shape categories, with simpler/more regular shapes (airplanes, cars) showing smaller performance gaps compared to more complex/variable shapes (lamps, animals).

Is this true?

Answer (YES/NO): NO